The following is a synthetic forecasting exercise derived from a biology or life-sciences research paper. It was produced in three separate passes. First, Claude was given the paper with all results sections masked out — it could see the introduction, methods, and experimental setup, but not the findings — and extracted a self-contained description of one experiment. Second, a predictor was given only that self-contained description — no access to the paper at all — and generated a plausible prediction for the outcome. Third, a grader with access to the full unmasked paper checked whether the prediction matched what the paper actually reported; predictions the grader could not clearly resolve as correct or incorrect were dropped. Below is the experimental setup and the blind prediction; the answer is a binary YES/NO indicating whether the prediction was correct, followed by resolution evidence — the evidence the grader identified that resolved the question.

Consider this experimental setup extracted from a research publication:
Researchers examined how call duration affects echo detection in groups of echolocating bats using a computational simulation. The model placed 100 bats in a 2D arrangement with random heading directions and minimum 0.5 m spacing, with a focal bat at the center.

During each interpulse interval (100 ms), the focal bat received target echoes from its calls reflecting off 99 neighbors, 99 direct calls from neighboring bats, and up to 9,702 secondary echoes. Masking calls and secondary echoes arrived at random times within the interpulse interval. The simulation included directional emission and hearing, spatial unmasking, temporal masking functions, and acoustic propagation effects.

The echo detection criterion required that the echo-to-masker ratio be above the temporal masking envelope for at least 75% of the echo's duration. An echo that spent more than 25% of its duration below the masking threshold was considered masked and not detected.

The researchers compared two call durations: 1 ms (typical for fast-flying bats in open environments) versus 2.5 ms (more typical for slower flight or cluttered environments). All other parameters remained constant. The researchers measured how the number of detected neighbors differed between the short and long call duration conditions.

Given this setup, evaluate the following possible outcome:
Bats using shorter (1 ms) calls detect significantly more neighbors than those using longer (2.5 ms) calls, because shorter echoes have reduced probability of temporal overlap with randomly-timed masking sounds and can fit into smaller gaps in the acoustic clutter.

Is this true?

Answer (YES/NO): YES